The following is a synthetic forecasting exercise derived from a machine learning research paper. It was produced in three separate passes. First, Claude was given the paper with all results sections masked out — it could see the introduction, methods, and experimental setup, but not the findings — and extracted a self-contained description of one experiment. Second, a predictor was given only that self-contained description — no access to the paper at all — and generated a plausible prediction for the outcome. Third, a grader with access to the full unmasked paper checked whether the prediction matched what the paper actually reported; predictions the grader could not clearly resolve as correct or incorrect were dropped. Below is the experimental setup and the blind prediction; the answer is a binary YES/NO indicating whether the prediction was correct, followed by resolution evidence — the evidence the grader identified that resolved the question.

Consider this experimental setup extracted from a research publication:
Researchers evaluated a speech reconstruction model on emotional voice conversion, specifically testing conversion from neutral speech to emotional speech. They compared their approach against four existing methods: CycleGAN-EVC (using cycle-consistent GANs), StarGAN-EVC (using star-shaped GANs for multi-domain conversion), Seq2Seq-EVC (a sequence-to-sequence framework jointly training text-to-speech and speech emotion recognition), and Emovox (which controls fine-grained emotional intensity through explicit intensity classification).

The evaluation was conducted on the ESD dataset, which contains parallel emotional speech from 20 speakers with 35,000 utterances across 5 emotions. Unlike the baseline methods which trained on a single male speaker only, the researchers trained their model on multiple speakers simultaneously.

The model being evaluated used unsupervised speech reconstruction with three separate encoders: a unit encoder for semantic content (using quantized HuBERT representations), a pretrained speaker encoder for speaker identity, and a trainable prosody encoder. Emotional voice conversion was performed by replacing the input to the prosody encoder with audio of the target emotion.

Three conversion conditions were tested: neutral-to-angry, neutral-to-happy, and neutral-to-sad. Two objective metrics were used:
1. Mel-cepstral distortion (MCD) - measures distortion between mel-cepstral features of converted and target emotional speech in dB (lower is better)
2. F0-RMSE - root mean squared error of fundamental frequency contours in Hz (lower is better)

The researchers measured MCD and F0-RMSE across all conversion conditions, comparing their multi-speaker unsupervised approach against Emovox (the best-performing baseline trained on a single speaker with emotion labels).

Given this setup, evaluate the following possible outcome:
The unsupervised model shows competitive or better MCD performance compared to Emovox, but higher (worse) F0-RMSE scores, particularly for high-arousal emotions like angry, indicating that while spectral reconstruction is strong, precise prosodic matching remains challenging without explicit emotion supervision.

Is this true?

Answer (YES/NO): NO